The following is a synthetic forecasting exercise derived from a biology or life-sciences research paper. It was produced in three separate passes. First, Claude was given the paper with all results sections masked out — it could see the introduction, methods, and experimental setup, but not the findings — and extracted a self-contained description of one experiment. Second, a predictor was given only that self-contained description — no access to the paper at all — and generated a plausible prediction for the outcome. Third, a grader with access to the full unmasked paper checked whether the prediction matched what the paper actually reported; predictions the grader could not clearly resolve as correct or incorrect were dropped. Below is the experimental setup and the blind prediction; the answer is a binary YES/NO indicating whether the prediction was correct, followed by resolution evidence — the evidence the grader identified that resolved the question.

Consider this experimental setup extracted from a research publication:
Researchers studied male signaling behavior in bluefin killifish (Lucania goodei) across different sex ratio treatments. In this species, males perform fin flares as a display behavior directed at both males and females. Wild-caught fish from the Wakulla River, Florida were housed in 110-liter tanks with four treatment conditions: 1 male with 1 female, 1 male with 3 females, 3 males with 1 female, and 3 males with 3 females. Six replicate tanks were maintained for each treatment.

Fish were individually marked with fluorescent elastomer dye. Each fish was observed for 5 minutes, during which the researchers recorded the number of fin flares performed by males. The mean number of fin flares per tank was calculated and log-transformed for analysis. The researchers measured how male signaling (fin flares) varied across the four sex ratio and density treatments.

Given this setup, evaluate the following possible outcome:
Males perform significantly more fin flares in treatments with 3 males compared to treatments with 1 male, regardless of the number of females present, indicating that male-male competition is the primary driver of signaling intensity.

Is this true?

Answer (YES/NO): YES